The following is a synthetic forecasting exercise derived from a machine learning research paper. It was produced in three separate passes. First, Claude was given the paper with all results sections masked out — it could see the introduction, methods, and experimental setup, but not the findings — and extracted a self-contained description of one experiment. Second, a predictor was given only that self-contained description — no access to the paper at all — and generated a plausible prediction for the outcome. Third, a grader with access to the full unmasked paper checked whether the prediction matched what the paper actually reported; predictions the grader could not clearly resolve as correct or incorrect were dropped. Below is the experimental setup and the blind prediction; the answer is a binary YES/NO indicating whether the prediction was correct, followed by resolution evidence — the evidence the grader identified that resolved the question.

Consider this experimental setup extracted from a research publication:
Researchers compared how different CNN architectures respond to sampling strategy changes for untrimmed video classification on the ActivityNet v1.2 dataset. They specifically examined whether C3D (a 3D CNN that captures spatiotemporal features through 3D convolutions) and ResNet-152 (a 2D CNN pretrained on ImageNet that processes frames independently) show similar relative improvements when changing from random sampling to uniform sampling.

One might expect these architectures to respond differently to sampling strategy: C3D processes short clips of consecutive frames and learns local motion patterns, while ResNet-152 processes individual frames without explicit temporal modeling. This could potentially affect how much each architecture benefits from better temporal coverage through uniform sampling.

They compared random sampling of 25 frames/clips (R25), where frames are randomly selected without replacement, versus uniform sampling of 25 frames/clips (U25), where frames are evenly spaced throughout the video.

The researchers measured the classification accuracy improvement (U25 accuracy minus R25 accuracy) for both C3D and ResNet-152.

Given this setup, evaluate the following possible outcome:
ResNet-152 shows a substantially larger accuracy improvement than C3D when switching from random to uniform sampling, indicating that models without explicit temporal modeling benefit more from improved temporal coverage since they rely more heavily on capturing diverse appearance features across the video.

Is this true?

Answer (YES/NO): NO